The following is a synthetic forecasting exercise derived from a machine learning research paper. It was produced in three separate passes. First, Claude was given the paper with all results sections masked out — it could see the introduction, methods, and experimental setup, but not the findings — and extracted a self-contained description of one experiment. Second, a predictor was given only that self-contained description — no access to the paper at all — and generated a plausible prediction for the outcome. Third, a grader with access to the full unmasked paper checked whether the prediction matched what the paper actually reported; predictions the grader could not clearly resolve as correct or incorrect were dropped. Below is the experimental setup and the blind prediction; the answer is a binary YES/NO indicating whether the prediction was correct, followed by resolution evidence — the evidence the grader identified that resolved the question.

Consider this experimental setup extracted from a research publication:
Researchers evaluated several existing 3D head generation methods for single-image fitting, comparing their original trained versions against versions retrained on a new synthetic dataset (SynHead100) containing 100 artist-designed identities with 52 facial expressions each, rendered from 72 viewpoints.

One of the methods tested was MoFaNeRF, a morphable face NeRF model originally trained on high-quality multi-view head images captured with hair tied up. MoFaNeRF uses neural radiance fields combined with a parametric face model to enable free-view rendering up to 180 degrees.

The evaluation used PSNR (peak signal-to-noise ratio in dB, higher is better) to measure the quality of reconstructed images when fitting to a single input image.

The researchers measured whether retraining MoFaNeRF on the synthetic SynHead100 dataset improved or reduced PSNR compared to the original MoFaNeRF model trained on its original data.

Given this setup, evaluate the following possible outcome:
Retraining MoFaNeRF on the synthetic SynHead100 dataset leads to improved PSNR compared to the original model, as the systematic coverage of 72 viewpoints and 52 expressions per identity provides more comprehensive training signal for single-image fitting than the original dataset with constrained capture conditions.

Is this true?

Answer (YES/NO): NO